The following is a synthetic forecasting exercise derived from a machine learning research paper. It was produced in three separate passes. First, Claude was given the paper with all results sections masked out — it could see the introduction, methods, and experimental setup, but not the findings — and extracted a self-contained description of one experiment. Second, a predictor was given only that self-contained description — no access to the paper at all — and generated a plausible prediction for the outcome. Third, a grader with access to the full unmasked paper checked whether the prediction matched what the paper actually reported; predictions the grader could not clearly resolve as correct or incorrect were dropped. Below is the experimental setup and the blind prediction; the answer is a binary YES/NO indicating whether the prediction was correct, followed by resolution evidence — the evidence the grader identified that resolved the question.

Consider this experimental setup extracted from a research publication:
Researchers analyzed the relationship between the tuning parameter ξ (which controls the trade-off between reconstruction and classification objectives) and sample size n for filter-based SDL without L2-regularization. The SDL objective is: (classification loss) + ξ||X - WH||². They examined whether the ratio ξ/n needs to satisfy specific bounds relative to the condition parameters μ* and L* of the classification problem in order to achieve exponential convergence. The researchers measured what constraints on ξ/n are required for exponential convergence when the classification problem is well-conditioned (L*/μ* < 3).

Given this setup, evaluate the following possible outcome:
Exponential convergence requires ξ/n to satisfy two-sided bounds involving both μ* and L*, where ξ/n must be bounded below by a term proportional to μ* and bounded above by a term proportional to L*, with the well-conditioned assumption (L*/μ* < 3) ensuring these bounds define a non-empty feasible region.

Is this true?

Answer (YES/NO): NO